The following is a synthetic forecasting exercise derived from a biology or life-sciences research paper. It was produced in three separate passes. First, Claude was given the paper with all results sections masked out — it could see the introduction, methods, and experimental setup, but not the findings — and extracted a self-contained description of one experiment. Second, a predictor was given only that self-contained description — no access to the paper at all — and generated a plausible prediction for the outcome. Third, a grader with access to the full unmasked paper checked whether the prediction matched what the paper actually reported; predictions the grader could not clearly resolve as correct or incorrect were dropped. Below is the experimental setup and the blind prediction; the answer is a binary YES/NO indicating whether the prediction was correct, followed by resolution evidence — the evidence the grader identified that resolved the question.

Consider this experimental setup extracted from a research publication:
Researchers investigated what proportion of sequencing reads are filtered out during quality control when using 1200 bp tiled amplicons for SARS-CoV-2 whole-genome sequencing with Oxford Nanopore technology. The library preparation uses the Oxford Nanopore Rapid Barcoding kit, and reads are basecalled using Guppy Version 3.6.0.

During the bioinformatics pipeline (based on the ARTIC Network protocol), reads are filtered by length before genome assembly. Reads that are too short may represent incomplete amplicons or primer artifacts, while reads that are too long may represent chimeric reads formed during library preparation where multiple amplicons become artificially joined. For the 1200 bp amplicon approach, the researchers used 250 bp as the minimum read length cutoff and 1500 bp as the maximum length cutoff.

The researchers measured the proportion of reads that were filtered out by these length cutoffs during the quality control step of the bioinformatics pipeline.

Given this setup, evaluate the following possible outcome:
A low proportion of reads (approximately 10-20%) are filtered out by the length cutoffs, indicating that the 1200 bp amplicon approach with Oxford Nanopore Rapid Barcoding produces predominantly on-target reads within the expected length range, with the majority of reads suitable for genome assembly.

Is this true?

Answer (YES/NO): NO